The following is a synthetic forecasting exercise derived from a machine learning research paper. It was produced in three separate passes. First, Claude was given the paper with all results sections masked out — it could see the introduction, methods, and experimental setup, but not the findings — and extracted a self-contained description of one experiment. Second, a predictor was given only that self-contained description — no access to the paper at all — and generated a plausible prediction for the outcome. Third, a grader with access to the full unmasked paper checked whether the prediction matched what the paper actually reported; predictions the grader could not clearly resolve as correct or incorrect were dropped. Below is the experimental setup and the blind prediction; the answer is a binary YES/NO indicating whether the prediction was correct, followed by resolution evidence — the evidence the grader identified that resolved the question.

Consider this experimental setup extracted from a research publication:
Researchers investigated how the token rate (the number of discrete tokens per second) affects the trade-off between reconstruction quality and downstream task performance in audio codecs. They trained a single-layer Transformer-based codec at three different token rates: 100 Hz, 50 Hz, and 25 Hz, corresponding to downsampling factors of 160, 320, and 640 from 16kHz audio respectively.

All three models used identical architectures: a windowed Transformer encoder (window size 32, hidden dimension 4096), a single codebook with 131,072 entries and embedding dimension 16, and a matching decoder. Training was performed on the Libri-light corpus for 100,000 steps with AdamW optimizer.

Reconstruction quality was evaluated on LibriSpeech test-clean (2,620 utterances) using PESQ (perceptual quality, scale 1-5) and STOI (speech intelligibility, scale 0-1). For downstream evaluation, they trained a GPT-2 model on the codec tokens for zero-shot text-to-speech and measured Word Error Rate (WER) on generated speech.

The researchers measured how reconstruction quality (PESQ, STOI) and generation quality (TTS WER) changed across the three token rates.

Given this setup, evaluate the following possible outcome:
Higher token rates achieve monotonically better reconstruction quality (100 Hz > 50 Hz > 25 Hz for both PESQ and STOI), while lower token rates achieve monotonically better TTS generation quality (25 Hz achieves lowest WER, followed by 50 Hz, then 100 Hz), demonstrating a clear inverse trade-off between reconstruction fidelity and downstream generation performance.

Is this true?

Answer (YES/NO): NO